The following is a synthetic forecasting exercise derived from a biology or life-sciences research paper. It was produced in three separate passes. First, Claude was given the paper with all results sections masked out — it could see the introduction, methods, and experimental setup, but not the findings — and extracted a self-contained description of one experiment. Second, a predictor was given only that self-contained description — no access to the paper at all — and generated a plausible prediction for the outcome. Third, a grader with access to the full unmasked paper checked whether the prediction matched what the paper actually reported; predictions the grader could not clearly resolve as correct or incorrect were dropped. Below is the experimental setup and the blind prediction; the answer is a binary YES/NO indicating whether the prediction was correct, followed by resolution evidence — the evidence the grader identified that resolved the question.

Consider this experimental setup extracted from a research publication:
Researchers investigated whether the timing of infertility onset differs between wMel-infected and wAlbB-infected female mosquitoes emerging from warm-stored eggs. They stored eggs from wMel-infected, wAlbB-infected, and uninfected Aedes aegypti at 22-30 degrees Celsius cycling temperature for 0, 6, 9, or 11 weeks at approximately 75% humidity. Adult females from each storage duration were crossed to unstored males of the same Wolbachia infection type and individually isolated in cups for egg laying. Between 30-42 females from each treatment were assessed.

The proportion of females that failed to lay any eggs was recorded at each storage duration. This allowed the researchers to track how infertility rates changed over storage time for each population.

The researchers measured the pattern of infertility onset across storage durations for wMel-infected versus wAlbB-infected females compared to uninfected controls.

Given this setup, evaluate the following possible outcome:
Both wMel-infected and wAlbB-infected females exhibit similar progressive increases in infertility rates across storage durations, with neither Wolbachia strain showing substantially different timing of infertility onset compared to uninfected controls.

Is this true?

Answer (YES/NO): NO